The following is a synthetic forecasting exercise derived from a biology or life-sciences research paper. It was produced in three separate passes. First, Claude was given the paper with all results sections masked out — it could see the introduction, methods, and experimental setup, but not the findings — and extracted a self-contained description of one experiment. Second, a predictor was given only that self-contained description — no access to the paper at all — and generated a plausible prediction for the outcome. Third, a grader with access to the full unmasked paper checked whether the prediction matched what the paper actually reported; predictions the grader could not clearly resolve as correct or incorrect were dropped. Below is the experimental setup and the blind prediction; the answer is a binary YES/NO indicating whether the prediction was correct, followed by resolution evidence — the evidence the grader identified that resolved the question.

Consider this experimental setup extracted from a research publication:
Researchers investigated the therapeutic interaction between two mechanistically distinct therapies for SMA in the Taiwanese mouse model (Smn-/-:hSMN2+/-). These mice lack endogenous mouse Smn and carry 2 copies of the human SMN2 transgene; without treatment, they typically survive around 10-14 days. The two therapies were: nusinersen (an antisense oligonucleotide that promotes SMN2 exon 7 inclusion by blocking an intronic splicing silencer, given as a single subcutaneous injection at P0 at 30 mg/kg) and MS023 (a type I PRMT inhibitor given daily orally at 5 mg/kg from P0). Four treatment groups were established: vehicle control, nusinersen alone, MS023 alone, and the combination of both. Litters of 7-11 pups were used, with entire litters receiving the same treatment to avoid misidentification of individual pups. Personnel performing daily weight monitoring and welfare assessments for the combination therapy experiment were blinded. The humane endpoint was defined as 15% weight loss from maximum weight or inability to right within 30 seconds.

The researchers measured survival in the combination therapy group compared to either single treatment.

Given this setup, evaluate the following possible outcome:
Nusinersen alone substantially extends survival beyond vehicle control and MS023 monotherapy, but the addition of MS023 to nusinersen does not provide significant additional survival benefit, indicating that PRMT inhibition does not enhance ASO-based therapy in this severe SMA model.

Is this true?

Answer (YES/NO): NO